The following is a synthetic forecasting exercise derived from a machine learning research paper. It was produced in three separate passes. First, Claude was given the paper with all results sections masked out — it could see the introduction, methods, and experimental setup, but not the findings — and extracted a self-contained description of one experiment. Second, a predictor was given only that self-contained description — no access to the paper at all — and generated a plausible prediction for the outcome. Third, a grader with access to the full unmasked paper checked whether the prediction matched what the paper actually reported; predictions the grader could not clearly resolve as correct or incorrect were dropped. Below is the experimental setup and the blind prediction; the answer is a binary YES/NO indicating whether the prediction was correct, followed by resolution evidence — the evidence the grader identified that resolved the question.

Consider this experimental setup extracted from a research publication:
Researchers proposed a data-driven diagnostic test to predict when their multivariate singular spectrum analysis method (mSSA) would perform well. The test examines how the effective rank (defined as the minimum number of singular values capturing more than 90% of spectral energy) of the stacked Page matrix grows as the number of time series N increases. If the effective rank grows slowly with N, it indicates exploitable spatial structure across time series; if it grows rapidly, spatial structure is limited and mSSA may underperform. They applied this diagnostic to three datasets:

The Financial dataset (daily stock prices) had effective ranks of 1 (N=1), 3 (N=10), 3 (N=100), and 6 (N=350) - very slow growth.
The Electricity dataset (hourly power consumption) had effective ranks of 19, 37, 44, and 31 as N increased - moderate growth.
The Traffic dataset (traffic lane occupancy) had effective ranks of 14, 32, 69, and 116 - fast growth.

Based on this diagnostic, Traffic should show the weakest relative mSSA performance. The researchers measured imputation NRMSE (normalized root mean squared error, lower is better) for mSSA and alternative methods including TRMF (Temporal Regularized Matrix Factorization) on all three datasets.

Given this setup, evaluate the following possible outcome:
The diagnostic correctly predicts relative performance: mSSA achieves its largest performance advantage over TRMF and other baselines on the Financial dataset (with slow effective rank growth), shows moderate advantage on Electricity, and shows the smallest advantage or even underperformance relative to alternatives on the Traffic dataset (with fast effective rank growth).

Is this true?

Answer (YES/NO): YES